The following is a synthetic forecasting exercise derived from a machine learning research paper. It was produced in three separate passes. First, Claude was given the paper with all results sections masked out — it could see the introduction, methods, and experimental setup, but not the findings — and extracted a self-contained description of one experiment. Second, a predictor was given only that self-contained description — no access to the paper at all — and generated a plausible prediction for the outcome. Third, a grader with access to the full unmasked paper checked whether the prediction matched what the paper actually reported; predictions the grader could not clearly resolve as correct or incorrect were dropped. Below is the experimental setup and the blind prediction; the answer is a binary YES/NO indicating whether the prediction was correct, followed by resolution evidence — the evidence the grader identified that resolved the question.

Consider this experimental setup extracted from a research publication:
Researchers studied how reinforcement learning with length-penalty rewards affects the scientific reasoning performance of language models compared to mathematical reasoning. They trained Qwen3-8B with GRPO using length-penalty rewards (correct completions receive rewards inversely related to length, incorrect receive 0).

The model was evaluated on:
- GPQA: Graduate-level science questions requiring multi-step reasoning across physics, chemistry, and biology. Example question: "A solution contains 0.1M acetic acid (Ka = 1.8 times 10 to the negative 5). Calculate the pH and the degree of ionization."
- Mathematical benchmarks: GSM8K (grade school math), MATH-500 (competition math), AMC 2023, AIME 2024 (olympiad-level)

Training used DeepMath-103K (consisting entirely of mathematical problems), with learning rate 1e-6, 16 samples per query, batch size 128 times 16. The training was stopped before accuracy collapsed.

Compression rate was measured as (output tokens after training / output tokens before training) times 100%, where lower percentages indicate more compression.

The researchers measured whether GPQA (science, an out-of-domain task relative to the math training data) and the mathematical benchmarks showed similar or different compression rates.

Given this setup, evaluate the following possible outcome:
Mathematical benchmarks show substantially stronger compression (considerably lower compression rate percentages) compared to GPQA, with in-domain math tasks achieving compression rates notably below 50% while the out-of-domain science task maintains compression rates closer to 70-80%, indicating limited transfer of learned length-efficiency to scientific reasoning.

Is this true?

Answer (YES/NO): NO